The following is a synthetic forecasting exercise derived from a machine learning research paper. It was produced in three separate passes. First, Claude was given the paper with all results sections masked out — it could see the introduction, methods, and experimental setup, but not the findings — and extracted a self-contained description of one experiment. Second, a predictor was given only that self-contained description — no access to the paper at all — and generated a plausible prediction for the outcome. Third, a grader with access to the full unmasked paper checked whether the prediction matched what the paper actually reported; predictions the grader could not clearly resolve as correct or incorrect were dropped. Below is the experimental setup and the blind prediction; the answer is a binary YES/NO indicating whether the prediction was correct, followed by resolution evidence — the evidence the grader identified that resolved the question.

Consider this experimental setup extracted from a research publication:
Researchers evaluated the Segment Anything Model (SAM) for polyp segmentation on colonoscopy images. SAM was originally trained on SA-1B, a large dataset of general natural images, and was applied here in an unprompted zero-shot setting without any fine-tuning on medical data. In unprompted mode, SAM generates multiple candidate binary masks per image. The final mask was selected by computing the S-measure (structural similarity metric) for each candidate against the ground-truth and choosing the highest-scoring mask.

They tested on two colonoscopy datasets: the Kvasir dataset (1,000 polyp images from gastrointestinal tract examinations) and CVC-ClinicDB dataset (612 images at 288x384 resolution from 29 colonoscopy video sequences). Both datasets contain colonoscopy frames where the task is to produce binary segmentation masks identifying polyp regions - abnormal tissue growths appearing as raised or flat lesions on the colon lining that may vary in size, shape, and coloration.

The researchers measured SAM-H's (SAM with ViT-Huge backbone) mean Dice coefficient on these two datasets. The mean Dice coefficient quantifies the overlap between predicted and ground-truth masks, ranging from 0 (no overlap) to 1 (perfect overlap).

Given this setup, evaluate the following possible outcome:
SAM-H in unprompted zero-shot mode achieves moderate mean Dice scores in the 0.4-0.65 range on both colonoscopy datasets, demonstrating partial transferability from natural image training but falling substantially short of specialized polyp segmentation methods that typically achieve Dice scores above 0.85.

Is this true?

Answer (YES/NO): NO